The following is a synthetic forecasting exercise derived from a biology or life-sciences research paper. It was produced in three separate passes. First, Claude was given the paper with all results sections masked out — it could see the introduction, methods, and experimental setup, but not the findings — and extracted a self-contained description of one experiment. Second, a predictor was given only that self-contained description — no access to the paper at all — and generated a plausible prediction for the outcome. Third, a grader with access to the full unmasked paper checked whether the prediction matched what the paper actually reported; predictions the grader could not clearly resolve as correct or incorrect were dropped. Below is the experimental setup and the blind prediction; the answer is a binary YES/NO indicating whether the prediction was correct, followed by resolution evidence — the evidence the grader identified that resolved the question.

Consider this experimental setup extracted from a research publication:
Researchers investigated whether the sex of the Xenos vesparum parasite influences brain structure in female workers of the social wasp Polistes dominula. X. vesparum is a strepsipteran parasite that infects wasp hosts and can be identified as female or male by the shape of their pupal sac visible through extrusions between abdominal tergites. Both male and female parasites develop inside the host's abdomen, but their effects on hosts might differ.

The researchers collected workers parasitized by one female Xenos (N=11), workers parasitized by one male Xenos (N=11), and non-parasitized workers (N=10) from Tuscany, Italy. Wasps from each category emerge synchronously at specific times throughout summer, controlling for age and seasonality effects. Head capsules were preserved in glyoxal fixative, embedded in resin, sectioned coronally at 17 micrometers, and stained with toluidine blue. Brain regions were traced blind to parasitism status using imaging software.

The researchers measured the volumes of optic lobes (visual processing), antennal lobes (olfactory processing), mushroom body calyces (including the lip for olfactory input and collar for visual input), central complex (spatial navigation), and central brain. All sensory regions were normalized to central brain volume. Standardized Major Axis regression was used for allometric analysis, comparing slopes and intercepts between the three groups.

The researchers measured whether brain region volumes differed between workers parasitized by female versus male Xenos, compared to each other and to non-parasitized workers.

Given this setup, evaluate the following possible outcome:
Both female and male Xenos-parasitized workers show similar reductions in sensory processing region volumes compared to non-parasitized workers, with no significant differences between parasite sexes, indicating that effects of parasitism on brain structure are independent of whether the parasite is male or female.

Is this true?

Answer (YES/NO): NO